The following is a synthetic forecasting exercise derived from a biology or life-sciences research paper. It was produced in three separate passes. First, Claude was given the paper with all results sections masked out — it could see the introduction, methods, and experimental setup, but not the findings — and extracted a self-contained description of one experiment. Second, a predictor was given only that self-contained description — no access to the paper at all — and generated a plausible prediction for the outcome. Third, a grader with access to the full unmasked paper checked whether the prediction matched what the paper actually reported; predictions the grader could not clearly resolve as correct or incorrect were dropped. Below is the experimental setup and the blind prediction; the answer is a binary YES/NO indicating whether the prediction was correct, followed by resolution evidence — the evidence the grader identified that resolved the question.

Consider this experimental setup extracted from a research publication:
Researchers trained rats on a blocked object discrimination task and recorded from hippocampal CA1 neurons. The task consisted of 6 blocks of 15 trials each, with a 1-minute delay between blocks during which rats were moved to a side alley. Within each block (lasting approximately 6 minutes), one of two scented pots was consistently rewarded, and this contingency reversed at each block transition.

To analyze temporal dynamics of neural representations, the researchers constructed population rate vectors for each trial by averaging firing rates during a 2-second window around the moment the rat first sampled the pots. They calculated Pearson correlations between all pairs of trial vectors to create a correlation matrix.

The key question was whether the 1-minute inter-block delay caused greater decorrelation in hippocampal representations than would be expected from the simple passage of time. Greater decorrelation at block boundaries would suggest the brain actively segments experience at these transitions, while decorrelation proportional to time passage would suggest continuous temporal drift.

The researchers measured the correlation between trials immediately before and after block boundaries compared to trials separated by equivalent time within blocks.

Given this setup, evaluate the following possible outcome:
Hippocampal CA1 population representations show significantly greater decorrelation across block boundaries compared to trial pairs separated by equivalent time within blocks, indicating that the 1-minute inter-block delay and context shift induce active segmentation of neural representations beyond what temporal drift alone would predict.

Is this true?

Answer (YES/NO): NO